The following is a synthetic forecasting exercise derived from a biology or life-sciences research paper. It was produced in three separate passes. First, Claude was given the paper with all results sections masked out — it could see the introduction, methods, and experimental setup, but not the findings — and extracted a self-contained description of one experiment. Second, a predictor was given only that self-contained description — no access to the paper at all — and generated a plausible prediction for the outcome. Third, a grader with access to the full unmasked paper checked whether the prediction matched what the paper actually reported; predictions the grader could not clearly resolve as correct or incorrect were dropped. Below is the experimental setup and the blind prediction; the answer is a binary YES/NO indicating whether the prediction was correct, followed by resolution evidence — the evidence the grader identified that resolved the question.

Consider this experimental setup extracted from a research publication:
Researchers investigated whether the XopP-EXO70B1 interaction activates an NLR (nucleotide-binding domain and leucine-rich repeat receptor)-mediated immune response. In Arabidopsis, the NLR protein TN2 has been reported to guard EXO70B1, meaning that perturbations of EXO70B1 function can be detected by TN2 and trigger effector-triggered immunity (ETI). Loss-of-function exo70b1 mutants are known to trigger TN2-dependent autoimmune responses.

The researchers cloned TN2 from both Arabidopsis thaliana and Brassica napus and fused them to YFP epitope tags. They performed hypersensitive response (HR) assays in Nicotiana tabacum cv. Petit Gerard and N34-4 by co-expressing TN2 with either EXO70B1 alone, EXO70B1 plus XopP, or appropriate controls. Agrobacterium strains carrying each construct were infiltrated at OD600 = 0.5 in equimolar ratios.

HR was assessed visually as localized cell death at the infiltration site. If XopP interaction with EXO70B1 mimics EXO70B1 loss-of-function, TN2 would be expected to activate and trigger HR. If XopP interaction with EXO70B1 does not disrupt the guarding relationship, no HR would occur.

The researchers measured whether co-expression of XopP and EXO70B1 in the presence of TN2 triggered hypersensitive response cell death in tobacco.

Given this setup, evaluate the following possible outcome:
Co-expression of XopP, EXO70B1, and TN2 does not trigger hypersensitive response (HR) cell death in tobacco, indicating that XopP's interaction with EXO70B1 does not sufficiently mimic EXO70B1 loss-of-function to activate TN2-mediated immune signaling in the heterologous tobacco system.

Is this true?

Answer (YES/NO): YES